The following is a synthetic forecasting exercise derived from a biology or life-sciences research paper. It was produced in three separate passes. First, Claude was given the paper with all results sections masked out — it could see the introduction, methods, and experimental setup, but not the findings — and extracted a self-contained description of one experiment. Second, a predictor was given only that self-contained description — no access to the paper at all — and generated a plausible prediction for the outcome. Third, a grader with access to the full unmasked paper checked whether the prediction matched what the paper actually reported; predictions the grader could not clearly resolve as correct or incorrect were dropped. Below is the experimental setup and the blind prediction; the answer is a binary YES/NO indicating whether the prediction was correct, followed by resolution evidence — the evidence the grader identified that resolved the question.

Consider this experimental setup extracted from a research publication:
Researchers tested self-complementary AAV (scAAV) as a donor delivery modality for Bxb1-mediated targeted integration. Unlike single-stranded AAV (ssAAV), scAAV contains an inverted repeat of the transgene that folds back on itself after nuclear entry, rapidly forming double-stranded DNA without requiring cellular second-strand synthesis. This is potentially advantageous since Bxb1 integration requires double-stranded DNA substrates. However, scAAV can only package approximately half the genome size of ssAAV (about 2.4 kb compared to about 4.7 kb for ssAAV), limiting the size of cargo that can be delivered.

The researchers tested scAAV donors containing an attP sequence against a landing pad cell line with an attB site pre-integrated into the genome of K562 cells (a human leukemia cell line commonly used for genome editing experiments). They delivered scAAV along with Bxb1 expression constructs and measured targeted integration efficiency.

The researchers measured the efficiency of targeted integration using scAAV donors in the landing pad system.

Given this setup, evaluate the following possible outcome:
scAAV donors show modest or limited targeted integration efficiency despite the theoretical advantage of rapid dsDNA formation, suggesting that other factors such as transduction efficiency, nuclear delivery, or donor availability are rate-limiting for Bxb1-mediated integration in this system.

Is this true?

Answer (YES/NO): NO